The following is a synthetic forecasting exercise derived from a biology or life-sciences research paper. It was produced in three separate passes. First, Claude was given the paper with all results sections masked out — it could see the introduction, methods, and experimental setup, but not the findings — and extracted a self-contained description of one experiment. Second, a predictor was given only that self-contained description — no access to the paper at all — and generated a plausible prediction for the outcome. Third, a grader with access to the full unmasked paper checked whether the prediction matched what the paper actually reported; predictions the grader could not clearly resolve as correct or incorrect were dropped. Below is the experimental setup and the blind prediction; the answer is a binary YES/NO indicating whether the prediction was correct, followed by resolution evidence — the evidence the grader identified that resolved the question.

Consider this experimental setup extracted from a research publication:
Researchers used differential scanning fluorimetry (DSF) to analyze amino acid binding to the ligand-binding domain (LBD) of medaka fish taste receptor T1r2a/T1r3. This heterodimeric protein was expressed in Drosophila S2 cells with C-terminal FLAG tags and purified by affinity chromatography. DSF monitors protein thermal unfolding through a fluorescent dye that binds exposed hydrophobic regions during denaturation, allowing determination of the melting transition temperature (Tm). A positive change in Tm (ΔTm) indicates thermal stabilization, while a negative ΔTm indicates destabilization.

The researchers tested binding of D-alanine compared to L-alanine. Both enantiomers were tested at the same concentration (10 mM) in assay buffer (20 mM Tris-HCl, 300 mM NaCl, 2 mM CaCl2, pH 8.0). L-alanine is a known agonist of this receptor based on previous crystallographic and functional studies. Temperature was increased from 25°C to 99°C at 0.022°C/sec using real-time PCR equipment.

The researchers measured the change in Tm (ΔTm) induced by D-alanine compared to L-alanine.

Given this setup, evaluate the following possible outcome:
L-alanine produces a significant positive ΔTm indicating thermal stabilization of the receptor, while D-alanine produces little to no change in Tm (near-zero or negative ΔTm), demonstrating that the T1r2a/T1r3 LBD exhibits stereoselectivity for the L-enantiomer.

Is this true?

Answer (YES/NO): YES